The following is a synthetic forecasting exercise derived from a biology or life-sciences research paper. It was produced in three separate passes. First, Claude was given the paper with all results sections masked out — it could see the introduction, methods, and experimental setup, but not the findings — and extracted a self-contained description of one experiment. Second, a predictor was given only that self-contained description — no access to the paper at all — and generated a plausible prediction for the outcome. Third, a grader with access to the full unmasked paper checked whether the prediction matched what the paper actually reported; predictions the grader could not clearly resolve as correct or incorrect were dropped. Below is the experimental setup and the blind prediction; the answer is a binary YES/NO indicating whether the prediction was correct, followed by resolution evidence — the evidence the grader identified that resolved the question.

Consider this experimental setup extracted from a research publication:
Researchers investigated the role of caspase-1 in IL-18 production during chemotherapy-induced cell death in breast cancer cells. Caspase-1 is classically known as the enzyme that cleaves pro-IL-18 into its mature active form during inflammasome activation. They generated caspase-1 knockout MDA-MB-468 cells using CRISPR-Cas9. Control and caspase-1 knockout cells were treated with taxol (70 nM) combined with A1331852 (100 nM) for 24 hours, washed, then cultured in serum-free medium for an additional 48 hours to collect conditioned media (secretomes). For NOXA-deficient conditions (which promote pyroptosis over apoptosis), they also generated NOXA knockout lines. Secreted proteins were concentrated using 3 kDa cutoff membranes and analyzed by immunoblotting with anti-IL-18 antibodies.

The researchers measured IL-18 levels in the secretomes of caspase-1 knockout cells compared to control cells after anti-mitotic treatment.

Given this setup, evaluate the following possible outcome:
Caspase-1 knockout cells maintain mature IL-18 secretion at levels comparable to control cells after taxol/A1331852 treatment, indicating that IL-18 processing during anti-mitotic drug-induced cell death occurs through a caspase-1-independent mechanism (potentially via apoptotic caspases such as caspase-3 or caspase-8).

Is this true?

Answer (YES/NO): YES